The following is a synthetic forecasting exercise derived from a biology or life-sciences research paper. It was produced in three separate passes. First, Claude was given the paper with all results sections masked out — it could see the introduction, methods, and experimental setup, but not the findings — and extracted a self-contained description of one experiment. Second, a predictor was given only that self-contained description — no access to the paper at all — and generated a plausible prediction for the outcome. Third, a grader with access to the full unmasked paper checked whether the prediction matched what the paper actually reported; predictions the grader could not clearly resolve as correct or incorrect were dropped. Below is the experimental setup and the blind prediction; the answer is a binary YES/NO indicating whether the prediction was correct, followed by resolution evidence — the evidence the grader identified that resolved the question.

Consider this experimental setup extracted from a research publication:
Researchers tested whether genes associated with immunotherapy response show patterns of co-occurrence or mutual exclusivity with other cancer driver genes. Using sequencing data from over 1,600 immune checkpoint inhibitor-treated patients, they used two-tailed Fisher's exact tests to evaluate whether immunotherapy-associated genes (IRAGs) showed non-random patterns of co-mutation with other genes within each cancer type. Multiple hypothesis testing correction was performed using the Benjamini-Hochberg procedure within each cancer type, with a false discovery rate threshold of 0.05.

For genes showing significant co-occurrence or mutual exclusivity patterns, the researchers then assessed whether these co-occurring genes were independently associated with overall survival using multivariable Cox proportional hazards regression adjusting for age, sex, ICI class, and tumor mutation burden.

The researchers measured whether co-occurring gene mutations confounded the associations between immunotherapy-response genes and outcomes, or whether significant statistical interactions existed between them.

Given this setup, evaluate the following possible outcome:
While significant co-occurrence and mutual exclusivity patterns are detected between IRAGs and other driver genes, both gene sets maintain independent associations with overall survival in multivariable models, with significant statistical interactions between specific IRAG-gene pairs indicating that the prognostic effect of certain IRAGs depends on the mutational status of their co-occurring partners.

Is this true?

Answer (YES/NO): YES